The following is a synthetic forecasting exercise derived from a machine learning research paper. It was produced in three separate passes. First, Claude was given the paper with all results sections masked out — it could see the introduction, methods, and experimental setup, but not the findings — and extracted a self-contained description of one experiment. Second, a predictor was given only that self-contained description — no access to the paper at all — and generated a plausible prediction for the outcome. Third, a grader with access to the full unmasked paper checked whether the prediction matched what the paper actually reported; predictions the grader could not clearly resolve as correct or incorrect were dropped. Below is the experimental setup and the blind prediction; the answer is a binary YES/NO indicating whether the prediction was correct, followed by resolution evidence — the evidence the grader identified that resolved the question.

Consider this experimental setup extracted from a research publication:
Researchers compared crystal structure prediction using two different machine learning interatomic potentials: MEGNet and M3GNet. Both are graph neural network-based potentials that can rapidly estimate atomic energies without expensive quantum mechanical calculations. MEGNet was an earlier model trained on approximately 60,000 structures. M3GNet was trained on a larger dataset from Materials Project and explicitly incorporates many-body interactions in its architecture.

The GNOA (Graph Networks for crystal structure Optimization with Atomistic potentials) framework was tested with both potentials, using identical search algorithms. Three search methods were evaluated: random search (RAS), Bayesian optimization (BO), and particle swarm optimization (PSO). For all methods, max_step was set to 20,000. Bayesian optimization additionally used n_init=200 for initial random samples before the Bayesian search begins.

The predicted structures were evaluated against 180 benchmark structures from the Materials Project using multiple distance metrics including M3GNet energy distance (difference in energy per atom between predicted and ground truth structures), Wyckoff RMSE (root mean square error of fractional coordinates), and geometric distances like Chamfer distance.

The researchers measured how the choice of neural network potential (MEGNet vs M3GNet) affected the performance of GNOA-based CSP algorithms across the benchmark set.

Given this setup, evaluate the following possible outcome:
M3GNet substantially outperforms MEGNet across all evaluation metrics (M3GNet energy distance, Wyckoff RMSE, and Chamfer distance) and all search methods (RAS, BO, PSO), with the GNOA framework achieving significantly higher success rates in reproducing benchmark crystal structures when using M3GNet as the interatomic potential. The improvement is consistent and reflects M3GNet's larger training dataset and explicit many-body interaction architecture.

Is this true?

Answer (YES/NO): NO